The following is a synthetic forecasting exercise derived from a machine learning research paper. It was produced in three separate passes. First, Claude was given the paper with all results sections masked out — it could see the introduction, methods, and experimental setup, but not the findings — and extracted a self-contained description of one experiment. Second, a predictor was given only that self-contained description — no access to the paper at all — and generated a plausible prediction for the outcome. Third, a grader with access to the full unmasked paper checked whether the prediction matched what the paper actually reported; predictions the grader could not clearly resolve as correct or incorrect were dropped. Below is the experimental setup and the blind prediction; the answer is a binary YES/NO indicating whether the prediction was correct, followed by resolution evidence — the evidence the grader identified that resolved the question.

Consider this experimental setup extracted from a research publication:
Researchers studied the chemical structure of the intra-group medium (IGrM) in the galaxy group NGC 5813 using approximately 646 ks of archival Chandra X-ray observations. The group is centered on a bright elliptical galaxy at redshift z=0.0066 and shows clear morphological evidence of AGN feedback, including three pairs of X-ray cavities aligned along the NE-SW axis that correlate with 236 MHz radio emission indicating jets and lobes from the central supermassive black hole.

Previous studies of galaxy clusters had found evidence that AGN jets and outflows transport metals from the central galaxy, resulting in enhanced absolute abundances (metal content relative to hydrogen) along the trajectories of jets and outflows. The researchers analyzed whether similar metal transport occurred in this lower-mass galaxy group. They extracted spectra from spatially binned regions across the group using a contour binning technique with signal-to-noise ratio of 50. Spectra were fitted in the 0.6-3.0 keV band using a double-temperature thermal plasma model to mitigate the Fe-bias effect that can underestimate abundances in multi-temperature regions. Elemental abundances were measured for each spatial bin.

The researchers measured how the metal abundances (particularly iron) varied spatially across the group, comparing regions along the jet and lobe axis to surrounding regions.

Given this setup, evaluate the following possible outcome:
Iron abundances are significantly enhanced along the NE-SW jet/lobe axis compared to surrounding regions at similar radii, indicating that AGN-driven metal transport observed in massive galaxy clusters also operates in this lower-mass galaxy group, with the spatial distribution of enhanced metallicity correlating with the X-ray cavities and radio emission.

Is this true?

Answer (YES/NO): NO